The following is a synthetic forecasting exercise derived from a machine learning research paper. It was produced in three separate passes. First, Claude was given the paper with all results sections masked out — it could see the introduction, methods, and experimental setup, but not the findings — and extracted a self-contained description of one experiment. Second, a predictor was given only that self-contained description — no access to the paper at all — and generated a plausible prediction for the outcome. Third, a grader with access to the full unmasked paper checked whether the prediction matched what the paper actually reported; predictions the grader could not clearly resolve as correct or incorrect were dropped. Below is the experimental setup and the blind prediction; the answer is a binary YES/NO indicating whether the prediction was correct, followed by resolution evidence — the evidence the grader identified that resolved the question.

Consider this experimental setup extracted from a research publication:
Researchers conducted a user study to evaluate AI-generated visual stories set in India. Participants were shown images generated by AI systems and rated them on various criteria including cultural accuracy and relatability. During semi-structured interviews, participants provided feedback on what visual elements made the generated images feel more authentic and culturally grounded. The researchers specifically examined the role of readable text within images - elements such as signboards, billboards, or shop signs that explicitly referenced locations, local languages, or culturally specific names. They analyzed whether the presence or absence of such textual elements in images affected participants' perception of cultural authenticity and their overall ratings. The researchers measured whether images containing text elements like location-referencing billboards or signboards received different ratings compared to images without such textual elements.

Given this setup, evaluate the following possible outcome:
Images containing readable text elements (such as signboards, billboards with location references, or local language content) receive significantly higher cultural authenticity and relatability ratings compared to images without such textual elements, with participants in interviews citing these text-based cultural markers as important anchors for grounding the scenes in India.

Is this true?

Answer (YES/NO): YES